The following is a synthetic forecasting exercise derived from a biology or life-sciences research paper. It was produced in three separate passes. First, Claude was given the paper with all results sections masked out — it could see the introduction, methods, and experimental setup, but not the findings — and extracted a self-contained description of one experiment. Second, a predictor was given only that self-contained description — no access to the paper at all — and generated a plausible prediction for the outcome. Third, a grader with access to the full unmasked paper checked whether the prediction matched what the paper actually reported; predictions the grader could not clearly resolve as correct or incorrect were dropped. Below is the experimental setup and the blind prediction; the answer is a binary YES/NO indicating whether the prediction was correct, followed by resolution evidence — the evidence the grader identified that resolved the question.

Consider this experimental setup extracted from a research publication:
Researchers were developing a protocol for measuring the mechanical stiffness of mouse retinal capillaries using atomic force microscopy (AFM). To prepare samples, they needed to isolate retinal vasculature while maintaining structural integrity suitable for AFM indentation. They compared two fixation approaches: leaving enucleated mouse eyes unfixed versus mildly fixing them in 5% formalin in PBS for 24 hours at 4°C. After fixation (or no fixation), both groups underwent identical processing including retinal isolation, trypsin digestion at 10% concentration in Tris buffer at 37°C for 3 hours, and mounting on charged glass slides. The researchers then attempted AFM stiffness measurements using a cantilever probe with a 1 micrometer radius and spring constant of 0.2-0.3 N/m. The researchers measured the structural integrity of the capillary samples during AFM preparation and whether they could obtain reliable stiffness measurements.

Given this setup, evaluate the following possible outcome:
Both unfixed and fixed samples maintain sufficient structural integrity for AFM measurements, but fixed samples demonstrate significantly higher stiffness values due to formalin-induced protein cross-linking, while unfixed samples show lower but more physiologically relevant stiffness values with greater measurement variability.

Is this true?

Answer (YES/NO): NO